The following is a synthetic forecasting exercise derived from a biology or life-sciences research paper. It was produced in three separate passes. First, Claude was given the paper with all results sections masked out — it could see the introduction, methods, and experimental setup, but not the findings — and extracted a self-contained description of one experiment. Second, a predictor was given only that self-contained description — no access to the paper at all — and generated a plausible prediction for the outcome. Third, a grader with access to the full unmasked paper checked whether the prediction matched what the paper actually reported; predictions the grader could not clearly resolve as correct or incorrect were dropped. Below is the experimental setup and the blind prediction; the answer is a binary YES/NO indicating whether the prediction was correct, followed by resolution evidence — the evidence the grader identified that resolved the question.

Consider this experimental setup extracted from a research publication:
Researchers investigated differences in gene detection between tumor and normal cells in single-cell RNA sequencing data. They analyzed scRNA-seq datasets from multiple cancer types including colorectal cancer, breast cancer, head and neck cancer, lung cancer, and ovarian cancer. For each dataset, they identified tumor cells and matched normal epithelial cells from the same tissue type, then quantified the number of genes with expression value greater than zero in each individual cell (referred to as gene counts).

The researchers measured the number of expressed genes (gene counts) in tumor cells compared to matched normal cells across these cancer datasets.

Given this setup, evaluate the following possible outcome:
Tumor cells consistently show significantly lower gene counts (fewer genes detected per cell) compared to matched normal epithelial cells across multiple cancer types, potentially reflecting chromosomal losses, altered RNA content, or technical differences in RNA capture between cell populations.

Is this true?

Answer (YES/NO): NO